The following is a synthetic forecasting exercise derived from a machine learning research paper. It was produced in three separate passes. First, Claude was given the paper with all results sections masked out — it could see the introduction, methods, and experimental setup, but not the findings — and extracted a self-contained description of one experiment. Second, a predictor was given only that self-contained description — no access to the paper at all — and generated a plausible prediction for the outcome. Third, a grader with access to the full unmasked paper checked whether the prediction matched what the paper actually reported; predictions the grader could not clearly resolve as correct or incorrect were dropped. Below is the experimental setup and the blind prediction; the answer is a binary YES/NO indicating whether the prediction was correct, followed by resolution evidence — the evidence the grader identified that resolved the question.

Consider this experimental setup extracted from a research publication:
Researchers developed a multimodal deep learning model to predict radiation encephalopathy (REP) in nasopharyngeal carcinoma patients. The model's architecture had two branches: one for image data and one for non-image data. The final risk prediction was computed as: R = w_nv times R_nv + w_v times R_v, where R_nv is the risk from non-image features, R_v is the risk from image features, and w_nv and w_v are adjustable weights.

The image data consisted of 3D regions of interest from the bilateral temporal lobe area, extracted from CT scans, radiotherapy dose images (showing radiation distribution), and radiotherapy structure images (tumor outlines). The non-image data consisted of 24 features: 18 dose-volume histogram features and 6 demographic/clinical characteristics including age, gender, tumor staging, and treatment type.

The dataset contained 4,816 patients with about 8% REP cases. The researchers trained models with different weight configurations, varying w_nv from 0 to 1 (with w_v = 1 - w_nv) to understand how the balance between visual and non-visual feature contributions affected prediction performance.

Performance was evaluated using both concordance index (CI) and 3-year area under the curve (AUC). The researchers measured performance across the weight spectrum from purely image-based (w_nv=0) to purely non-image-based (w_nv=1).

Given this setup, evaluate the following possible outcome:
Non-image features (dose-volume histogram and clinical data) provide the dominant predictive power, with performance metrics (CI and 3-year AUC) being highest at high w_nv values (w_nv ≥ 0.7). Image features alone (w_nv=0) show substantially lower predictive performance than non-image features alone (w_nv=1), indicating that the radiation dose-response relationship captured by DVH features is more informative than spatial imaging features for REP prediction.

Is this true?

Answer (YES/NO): YES